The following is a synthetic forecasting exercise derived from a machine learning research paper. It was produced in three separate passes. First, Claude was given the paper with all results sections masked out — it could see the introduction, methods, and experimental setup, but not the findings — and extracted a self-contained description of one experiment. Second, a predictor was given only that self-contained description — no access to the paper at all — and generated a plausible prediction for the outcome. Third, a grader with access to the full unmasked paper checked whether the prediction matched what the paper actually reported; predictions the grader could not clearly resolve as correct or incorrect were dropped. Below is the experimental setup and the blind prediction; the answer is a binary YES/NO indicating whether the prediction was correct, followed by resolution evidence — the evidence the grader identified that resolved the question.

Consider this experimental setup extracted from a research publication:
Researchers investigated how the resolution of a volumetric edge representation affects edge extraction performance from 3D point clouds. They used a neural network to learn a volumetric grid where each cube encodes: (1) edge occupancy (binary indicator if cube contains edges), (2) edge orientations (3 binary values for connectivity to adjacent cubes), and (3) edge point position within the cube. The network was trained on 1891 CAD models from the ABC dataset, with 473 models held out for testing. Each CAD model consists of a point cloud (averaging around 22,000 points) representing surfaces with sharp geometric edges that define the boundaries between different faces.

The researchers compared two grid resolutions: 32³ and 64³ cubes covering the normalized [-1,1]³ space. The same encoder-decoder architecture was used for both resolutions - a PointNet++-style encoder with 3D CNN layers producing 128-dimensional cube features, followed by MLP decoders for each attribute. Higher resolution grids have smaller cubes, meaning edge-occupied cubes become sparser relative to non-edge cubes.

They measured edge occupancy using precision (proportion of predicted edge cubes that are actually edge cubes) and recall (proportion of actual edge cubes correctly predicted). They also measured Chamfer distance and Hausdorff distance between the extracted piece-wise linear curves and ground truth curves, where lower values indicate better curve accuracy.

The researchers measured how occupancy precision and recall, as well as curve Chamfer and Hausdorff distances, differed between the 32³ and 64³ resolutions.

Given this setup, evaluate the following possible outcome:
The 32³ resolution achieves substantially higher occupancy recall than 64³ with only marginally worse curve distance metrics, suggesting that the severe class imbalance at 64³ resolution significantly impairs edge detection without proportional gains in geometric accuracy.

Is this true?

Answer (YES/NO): NO